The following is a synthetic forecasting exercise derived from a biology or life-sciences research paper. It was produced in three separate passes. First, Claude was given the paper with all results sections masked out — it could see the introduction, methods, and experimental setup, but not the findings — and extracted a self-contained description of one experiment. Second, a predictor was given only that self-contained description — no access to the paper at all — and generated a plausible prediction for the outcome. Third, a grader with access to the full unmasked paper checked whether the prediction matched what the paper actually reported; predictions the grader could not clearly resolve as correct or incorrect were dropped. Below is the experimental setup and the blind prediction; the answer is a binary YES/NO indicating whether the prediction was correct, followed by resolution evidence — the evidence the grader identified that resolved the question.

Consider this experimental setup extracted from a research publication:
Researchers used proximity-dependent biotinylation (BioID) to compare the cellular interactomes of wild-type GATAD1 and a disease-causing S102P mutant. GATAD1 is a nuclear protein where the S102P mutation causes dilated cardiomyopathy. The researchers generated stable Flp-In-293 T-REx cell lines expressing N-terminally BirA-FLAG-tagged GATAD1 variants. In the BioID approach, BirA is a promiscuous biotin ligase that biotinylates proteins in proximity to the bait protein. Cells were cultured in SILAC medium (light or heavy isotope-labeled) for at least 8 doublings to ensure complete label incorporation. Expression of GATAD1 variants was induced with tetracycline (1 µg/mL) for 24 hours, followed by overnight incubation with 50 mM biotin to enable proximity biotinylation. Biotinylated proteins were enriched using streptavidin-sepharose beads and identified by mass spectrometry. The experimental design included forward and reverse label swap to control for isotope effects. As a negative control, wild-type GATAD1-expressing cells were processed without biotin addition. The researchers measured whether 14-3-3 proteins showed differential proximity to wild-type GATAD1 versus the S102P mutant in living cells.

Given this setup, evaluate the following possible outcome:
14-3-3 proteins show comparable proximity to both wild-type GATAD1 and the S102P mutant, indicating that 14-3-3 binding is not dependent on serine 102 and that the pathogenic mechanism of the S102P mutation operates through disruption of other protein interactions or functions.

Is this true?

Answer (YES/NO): NO